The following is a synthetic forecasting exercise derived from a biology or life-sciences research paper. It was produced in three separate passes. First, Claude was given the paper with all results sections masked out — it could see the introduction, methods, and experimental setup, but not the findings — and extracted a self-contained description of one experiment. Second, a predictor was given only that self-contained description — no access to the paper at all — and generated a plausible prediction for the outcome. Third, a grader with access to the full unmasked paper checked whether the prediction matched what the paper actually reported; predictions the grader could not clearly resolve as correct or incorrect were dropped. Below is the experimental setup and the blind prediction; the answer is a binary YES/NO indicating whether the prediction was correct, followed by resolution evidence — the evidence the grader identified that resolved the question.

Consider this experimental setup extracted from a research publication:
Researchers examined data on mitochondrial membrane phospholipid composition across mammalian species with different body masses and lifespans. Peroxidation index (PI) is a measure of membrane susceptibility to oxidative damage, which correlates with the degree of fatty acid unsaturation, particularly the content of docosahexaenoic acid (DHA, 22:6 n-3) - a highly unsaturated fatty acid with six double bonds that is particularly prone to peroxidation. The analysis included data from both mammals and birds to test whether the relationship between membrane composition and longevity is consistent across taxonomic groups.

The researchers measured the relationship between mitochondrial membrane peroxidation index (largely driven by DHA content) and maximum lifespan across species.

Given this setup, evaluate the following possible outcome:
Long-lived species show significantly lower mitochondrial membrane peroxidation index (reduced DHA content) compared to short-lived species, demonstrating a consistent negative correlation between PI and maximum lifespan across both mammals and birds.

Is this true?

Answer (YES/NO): YES